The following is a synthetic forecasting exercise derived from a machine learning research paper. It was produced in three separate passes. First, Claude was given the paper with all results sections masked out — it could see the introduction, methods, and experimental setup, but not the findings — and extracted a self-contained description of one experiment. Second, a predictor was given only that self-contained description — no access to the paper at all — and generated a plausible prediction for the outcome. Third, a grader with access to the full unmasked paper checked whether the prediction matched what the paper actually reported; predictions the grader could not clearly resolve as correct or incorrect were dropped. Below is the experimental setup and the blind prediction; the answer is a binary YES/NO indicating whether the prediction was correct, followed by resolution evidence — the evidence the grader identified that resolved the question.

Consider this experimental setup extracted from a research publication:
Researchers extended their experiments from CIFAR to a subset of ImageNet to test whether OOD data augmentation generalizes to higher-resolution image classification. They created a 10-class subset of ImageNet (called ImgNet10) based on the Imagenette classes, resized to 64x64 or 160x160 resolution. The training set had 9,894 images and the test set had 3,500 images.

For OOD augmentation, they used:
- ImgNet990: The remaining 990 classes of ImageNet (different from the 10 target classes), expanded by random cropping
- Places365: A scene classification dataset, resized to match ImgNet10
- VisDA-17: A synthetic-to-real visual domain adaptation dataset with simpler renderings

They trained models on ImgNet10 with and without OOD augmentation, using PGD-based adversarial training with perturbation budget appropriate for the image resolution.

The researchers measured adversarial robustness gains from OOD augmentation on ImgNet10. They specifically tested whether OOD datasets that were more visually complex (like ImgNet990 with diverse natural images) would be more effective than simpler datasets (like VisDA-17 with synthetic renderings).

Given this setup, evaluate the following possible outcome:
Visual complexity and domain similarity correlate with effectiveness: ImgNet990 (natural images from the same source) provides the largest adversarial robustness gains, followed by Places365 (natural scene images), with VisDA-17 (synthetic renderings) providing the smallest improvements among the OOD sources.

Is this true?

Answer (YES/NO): NO